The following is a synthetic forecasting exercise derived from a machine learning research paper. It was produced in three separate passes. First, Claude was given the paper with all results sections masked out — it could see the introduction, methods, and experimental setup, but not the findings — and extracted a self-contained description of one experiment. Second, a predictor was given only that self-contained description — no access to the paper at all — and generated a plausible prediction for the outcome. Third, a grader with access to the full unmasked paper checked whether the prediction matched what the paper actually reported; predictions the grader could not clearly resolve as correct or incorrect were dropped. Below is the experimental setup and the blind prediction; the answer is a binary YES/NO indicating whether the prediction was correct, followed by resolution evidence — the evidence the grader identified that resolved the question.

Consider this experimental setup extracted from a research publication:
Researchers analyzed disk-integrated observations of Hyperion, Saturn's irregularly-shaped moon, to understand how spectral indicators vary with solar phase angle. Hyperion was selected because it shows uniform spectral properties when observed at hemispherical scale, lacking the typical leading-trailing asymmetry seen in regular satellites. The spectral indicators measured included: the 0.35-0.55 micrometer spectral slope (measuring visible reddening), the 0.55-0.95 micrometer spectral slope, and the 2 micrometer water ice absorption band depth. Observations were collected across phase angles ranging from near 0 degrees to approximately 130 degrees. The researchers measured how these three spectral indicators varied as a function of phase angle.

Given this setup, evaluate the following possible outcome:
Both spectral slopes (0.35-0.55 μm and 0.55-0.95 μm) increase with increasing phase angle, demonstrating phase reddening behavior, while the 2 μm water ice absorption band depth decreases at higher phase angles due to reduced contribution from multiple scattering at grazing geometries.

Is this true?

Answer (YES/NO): NO